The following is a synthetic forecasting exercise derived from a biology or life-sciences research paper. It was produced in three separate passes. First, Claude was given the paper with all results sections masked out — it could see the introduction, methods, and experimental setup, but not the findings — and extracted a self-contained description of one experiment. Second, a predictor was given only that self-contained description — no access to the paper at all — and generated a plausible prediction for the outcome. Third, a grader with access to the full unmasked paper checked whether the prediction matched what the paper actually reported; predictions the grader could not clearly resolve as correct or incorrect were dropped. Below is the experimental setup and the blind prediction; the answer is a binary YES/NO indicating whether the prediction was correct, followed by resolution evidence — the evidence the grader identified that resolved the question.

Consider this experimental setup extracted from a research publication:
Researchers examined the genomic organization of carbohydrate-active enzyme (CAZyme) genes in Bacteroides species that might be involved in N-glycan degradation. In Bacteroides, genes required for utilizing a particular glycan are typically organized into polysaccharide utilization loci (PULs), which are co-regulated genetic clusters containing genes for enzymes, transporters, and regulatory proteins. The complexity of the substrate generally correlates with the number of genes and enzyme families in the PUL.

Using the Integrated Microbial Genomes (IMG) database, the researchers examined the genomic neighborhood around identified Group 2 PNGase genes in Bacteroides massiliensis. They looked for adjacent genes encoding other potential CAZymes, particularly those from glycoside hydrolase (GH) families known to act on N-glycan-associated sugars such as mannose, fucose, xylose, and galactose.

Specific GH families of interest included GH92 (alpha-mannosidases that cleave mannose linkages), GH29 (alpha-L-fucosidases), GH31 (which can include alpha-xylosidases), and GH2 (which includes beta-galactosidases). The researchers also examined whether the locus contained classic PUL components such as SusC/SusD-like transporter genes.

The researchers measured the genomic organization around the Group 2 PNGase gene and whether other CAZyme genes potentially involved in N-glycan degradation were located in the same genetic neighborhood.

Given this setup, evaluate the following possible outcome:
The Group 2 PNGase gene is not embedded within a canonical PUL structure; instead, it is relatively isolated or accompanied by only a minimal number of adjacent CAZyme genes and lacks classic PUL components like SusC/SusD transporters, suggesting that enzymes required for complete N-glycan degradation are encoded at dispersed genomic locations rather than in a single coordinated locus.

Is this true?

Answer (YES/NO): YES